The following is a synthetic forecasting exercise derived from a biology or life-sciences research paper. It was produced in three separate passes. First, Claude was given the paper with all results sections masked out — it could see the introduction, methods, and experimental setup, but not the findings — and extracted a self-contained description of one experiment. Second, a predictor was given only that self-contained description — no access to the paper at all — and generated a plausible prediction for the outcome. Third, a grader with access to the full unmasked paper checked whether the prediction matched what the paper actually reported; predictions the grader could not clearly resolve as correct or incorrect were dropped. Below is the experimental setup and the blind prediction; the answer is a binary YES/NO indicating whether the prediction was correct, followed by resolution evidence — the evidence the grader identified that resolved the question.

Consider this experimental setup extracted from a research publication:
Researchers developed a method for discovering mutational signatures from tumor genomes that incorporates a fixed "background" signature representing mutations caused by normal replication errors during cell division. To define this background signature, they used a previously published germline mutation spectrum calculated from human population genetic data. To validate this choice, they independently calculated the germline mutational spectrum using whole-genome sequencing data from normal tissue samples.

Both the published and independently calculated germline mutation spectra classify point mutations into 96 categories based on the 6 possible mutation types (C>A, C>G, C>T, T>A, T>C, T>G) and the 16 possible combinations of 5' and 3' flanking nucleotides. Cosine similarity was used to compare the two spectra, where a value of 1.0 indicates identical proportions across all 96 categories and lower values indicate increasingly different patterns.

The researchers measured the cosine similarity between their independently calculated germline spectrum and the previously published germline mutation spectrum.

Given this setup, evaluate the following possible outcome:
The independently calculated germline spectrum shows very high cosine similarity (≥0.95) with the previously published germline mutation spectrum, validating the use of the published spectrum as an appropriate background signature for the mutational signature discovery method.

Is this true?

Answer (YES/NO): YES